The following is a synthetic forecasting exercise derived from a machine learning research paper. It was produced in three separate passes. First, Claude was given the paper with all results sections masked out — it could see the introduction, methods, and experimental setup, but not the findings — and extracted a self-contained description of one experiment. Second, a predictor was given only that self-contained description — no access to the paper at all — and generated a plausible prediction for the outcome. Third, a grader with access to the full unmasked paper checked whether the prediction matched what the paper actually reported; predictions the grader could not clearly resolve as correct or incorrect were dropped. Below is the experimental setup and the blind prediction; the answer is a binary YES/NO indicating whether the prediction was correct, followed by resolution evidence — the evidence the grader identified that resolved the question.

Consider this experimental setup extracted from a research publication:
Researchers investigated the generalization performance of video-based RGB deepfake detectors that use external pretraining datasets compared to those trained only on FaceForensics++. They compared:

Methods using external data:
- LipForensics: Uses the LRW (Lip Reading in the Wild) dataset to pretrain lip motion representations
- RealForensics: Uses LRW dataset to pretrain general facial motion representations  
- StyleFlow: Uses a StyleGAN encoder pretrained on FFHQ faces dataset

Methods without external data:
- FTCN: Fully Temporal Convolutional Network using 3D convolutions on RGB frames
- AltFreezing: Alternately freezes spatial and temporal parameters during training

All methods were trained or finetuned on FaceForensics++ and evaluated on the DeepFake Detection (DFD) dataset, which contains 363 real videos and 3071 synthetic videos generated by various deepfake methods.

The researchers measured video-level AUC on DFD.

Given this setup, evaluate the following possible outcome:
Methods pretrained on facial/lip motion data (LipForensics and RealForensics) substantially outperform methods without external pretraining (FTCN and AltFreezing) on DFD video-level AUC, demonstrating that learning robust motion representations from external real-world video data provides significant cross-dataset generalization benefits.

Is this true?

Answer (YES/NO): NO